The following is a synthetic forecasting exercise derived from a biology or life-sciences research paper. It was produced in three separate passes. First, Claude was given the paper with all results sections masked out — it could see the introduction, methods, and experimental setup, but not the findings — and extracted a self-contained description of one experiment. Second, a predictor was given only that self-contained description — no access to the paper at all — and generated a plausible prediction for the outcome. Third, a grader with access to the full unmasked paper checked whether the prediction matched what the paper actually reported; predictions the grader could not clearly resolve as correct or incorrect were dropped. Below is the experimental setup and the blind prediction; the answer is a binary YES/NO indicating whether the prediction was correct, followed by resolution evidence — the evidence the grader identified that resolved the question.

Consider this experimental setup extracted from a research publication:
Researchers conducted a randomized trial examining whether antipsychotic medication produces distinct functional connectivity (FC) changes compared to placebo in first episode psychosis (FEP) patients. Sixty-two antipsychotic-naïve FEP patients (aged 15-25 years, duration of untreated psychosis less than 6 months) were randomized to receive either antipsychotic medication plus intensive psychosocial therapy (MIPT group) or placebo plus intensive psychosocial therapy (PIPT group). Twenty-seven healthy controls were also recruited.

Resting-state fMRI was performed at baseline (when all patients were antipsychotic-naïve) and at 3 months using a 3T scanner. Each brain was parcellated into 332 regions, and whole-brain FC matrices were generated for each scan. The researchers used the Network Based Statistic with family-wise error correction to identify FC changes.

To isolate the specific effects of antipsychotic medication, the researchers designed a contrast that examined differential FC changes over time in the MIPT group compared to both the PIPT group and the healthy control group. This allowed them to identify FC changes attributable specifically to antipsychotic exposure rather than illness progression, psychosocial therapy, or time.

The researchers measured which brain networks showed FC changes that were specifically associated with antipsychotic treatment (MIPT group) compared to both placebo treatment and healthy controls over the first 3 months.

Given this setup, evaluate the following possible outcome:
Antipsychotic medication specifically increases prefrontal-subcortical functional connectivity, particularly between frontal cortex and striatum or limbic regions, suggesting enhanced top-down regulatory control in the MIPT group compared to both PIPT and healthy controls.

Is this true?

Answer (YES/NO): NO